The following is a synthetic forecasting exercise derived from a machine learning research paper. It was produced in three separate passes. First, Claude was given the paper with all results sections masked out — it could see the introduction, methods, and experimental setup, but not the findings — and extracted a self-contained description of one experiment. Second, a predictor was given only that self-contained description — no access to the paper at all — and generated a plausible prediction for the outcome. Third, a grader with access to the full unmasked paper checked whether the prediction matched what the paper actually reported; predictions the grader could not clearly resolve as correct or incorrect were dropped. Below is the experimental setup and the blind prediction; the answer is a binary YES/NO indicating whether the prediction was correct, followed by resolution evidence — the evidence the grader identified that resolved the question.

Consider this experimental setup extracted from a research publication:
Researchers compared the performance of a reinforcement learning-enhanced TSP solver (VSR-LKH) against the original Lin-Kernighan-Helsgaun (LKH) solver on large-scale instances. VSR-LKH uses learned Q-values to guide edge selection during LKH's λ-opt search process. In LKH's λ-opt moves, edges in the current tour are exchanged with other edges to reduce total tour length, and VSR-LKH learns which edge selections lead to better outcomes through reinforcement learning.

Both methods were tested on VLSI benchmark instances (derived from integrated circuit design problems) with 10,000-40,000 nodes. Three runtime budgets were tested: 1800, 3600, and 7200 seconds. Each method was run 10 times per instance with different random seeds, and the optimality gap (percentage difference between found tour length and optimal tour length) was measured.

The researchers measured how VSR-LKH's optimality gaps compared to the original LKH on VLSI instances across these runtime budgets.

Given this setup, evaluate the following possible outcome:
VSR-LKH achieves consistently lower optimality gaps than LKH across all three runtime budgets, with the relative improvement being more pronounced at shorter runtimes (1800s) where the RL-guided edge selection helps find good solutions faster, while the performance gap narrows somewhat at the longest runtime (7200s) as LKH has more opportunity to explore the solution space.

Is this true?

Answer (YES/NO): NO